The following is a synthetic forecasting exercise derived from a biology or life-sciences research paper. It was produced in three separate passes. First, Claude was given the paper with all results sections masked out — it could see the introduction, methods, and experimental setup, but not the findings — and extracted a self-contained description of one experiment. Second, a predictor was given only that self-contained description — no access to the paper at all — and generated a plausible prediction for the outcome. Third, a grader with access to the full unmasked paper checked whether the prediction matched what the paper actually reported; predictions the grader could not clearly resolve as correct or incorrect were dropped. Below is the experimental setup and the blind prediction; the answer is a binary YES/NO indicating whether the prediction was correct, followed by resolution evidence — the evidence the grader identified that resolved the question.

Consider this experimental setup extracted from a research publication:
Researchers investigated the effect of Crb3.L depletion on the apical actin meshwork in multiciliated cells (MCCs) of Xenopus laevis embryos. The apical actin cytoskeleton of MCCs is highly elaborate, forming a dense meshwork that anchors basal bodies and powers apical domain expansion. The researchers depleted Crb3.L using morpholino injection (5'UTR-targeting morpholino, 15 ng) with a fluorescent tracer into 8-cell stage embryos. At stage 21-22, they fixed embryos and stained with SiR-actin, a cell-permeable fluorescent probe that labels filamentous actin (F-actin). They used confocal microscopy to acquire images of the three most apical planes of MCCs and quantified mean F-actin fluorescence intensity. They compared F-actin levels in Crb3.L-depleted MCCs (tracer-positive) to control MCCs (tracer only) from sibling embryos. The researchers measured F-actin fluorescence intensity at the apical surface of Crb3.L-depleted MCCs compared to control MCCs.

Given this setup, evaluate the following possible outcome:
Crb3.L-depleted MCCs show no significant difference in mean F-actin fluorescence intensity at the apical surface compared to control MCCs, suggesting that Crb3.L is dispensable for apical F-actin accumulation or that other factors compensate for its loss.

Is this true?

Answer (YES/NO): NO